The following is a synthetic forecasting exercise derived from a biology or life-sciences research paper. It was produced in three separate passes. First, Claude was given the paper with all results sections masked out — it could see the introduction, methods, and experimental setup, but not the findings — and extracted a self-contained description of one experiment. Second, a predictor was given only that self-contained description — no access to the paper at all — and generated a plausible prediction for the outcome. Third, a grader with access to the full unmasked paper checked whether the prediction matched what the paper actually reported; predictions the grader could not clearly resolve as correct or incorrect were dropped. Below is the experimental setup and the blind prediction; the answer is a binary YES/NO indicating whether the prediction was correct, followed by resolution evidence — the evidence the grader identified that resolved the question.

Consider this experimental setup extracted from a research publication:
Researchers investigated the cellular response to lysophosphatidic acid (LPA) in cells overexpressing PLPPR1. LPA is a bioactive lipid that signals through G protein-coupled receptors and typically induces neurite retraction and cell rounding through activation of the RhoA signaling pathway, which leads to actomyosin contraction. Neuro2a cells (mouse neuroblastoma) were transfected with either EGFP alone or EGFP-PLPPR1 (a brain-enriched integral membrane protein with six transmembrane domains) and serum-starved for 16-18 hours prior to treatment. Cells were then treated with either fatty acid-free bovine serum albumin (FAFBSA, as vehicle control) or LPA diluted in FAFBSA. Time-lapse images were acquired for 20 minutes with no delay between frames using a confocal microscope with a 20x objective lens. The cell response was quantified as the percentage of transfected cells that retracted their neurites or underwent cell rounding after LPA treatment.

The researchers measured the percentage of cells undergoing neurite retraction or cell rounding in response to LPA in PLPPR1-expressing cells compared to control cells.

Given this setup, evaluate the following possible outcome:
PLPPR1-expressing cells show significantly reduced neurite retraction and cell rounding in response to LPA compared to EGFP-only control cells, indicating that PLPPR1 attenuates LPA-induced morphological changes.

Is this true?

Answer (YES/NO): YES